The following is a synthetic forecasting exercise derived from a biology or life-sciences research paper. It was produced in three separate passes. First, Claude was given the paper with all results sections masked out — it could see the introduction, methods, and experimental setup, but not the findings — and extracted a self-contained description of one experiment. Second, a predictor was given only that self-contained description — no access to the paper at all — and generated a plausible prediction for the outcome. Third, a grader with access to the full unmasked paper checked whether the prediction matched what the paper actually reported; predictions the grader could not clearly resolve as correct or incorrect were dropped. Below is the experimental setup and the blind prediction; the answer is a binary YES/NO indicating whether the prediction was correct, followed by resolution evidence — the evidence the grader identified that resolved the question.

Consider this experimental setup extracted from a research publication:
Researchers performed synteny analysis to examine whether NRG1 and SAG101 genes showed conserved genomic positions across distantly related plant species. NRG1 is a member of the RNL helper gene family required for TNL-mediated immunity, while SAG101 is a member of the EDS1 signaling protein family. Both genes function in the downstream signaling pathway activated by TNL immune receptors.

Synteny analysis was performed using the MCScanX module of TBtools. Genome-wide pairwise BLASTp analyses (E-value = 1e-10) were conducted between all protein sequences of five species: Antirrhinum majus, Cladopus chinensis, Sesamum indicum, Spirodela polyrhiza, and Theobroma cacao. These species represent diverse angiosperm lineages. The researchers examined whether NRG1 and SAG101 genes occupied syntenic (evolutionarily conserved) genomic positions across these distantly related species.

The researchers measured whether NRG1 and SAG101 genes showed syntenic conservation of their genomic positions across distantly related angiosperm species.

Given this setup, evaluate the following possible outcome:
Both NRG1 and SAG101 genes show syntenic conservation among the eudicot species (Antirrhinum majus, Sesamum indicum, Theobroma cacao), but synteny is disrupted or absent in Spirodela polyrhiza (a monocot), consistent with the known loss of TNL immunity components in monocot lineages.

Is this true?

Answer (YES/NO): NO